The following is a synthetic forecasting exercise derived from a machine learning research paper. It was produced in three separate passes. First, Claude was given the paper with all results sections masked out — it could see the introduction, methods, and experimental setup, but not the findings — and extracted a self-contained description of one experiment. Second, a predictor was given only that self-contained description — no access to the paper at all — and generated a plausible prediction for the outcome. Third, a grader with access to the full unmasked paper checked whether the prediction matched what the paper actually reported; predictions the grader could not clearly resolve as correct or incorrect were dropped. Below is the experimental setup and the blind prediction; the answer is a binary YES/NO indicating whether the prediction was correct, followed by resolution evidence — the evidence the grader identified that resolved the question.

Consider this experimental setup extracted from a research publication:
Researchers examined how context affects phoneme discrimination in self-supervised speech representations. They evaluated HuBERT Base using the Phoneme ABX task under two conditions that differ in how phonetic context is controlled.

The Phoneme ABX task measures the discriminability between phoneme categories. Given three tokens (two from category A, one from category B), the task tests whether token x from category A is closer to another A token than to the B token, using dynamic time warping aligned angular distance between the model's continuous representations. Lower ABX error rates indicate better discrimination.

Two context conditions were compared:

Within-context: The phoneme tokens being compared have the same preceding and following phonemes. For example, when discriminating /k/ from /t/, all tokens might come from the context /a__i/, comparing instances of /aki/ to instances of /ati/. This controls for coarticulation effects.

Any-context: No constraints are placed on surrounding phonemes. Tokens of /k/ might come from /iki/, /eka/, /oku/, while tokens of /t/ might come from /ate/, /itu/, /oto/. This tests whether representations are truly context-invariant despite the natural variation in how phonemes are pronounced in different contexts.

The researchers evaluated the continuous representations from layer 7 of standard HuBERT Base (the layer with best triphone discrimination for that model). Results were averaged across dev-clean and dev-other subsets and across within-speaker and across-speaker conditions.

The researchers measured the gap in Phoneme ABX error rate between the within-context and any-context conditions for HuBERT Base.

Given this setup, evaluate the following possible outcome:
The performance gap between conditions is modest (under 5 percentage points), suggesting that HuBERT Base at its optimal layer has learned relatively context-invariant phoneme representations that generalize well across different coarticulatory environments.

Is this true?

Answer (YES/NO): NO